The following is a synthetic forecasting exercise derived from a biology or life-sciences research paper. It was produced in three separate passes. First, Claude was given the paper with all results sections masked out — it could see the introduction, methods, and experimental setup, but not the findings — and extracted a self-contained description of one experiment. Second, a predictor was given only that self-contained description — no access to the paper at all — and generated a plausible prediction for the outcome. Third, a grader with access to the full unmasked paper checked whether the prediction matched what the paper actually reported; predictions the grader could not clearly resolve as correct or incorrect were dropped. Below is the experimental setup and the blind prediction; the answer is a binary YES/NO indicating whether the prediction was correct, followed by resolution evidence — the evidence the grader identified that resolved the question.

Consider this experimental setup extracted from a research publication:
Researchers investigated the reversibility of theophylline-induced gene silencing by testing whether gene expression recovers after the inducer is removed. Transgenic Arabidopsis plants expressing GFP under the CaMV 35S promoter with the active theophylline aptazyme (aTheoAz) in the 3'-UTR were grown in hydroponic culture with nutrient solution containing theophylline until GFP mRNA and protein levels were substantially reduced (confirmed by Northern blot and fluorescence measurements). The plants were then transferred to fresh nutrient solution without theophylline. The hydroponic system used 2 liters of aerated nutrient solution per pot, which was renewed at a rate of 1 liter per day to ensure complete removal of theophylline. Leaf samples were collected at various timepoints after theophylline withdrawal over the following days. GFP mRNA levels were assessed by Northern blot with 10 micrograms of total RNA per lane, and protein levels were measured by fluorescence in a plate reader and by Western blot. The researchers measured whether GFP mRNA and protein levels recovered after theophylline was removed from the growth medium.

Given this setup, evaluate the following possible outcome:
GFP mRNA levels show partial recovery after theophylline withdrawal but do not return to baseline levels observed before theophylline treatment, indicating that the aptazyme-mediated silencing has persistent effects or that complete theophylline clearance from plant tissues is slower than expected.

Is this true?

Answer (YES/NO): NO